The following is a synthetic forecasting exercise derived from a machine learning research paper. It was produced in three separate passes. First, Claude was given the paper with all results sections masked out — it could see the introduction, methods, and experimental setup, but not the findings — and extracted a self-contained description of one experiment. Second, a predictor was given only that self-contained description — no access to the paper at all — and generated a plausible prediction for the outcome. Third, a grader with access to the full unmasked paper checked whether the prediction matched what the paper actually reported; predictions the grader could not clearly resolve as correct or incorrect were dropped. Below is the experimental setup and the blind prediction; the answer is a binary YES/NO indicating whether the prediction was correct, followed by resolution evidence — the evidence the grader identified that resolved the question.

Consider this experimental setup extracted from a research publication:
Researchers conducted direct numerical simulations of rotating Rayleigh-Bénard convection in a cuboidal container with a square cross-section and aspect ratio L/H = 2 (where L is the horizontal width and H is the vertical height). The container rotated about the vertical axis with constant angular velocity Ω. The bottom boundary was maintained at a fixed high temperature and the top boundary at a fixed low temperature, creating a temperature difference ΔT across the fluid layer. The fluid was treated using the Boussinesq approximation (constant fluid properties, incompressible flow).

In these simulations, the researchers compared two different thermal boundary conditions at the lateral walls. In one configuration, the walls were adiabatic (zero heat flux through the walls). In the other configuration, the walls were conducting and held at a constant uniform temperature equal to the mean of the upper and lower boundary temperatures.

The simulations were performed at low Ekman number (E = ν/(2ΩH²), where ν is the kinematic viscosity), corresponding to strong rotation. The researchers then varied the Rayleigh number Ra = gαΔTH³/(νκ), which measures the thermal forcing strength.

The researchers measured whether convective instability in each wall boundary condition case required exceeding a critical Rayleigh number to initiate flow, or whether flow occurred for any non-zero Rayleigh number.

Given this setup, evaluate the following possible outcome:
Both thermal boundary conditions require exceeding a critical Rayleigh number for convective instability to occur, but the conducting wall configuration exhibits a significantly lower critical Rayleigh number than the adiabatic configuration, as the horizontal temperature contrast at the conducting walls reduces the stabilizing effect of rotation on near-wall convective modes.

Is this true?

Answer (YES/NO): NO